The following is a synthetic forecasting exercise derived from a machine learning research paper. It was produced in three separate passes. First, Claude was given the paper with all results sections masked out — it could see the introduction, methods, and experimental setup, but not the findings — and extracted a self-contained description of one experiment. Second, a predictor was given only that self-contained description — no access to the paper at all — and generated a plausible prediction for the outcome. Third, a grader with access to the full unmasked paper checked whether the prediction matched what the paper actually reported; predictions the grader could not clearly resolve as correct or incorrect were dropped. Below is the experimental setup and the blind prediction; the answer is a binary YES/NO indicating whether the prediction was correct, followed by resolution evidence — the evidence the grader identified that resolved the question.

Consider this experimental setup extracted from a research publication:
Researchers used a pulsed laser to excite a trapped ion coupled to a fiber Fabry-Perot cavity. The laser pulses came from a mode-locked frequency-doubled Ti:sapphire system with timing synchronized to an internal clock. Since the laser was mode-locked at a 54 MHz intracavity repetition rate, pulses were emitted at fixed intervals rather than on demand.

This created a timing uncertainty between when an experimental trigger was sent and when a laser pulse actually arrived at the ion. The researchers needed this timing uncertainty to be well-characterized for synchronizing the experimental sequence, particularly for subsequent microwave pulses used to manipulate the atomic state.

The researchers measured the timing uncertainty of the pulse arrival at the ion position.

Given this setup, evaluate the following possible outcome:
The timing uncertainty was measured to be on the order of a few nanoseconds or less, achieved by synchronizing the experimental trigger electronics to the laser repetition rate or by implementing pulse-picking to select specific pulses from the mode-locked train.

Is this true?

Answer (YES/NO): NO